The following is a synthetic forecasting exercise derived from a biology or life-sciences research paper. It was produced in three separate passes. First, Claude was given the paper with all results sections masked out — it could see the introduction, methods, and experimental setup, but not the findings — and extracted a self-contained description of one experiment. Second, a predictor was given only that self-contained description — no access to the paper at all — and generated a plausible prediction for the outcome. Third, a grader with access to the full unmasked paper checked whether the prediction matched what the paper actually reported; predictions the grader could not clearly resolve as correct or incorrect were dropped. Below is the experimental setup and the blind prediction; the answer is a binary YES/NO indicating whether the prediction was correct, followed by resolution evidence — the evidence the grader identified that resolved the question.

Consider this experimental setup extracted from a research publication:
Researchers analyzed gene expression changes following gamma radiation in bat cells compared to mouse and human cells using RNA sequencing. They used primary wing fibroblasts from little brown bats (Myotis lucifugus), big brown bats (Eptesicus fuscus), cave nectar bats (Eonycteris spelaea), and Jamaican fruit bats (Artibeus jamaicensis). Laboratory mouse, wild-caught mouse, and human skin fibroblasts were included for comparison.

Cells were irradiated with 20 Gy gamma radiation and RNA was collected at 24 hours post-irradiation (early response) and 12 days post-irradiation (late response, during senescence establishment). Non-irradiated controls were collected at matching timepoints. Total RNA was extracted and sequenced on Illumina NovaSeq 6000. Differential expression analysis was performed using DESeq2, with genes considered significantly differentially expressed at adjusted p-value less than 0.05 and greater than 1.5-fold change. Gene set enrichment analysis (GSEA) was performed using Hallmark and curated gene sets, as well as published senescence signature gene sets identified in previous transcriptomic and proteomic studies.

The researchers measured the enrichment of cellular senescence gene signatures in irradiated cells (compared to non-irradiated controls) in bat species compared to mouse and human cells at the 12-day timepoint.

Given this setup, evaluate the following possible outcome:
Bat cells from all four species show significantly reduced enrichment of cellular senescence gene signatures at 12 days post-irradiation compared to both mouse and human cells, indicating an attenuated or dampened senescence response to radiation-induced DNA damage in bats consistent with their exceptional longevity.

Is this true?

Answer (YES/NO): NO